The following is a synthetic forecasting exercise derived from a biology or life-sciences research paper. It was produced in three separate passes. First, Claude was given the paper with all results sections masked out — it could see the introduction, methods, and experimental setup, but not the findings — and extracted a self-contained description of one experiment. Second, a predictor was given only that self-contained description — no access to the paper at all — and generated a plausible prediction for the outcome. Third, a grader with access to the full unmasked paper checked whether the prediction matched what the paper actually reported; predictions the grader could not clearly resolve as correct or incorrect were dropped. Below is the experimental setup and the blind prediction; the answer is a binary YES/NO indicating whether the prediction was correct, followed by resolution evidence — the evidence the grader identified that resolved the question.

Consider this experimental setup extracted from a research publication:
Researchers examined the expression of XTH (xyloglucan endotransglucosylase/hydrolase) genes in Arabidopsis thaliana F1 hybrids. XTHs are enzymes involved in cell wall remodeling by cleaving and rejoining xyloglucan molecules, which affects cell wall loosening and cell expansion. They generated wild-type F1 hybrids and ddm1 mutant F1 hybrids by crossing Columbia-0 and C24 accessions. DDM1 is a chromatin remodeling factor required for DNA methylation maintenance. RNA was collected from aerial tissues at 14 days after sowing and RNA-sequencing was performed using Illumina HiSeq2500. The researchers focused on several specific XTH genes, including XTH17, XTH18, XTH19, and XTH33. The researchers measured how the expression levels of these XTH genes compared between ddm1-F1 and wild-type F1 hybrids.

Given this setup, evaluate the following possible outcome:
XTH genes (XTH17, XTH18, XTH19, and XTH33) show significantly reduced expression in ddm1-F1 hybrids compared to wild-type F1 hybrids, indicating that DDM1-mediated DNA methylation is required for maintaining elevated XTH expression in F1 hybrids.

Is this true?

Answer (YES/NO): NO